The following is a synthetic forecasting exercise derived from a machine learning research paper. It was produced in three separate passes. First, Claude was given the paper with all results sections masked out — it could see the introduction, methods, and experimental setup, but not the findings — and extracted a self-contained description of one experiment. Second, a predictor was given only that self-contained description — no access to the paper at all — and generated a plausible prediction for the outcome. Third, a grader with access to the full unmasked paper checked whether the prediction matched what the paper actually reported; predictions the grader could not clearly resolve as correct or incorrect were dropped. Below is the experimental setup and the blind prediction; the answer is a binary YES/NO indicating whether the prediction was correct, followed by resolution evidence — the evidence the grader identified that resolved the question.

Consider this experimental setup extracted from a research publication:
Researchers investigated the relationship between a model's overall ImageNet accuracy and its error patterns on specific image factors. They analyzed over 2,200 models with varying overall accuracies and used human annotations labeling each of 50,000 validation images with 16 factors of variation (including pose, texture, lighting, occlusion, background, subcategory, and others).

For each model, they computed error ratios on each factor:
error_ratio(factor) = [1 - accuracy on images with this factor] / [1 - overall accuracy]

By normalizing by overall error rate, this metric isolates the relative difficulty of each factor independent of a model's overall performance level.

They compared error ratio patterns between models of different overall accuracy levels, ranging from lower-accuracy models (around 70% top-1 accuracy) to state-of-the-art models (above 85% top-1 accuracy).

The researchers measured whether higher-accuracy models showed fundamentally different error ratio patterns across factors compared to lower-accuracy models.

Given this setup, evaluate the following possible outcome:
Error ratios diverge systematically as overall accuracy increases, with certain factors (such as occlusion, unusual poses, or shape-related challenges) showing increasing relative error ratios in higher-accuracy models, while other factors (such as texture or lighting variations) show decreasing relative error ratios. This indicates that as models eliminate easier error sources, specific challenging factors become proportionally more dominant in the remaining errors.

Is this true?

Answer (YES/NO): NO